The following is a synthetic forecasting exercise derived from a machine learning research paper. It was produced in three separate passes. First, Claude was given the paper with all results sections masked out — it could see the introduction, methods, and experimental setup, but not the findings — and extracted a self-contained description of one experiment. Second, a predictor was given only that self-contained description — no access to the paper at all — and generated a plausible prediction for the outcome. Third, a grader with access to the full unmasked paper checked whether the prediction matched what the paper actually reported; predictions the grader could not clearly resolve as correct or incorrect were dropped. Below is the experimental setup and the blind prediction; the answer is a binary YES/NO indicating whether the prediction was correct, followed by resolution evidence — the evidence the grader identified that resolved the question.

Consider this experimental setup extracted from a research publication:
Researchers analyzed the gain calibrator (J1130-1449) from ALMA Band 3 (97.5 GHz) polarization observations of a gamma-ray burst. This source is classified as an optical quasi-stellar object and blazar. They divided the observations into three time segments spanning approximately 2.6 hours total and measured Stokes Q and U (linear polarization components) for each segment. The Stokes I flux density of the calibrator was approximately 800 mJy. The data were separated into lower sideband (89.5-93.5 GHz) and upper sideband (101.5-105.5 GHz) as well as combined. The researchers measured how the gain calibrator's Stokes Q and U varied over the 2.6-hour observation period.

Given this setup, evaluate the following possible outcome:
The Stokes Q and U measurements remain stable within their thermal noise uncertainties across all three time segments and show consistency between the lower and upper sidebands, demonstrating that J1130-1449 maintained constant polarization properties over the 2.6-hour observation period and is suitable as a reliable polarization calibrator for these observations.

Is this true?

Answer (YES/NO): NO